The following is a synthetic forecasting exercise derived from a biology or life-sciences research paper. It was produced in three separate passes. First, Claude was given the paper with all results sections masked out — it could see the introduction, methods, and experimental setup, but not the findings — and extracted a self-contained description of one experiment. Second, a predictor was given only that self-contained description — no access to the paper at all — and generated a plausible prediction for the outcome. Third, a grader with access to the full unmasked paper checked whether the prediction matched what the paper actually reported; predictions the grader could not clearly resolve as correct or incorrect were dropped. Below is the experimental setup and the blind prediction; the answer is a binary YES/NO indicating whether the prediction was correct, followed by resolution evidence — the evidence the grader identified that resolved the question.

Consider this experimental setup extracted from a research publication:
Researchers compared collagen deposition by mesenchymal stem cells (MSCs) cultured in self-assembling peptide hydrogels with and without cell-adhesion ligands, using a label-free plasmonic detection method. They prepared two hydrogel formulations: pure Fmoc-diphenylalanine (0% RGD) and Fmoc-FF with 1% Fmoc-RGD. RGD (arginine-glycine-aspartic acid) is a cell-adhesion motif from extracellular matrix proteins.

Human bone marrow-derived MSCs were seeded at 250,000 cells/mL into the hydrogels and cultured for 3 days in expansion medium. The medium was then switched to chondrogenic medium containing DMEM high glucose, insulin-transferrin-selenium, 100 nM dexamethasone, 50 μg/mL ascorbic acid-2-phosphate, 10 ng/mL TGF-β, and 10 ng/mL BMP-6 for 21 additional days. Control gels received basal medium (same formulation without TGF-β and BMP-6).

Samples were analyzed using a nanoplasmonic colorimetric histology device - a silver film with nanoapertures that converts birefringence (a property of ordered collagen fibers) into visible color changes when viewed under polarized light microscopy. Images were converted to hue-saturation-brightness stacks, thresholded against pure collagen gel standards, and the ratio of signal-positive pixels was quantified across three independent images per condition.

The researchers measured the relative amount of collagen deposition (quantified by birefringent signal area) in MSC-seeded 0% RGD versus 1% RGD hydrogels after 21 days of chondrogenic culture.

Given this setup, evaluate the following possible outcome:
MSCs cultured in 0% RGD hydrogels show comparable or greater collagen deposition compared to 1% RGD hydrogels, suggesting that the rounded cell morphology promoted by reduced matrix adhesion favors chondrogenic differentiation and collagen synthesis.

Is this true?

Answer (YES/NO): NO